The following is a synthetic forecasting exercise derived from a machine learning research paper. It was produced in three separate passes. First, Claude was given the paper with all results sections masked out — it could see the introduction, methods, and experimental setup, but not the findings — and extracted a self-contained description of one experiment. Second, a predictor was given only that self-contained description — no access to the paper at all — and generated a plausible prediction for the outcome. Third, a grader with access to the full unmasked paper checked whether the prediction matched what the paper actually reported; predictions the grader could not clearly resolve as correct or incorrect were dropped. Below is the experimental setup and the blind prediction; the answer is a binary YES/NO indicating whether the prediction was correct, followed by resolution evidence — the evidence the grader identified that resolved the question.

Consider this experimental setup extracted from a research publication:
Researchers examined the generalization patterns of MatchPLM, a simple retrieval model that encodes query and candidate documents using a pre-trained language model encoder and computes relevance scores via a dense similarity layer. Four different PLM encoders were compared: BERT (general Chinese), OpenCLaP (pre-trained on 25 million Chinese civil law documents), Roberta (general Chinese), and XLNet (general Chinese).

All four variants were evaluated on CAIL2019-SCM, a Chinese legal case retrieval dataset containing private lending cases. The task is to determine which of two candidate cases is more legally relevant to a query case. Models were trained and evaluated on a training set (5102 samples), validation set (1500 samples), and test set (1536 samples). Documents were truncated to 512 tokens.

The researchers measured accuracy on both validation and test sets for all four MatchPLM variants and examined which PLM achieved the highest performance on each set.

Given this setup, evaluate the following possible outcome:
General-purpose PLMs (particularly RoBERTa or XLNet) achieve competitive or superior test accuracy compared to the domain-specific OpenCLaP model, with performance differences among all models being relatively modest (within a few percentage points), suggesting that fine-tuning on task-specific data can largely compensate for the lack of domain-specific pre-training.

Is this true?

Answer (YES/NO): YES